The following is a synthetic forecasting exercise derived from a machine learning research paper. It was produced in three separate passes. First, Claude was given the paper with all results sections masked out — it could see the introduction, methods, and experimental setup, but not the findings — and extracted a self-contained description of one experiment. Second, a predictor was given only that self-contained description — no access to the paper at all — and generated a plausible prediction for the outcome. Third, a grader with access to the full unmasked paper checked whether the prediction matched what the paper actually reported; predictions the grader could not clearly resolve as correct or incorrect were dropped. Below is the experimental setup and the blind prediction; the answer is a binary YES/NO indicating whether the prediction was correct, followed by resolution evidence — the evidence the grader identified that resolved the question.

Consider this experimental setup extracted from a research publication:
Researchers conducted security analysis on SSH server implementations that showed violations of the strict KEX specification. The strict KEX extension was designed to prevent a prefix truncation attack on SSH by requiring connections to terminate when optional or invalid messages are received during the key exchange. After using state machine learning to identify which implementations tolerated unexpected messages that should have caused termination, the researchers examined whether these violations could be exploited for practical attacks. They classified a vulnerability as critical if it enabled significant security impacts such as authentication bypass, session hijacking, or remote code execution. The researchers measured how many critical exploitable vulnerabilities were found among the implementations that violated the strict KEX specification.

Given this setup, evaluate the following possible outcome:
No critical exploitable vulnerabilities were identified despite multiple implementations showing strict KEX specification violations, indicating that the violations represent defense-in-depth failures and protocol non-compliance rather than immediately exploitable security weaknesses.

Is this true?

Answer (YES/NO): NO